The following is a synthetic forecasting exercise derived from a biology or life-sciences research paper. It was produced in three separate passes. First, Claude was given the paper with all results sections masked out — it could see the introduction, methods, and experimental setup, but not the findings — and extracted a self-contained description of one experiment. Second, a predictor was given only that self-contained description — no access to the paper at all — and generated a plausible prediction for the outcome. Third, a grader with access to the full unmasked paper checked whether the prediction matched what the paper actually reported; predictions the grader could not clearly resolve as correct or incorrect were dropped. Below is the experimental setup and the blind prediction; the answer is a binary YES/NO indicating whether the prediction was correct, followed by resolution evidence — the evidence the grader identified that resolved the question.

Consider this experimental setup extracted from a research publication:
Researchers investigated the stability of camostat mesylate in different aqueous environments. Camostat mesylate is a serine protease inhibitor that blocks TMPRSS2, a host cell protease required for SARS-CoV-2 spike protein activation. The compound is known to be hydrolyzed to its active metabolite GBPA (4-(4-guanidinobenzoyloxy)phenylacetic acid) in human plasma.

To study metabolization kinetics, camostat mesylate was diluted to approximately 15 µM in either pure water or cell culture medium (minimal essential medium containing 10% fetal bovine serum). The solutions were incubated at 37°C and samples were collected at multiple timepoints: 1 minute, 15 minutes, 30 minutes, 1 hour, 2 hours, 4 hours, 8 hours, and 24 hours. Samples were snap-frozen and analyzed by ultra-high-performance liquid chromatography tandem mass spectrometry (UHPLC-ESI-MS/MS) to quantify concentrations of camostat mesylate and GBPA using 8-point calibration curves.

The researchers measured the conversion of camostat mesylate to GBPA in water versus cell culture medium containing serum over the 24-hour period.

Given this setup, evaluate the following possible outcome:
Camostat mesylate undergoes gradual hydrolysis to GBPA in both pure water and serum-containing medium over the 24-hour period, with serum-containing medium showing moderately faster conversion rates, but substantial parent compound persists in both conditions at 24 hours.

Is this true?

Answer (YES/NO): NO